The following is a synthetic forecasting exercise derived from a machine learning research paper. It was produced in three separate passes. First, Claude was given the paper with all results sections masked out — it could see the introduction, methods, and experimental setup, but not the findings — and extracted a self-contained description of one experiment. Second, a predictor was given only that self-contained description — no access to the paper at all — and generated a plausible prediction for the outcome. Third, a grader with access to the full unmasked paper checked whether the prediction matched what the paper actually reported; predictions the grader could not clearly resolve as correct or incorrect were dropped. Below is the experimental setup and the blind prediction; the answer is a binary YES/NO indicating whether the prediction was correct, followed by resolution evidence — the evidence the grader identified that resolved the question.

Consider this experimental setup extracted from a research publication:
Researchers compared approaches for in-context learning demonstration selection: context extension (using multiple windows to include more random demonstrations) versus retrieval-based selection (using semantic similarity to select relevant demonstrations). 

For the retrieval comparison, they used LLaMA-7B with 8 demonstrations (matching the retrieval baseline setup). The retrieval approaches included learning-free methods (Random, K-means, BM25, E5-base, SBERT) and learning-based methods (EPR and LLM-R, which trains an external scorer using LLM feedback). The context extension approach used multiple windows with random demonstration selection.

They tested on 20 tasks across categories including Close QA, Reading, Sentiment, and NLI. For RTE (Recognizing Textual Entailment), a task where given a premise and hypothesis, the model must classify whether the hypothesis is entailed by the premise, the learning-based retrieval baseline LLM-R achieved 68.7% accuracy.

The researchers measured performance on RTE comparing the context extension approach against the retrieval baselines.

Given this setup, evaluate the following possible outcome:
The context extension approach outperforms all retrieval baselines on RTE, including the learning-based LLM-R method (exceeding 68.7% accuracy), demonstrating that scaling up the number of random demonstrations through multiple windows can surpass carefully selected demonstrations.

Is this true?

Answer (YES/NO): YES